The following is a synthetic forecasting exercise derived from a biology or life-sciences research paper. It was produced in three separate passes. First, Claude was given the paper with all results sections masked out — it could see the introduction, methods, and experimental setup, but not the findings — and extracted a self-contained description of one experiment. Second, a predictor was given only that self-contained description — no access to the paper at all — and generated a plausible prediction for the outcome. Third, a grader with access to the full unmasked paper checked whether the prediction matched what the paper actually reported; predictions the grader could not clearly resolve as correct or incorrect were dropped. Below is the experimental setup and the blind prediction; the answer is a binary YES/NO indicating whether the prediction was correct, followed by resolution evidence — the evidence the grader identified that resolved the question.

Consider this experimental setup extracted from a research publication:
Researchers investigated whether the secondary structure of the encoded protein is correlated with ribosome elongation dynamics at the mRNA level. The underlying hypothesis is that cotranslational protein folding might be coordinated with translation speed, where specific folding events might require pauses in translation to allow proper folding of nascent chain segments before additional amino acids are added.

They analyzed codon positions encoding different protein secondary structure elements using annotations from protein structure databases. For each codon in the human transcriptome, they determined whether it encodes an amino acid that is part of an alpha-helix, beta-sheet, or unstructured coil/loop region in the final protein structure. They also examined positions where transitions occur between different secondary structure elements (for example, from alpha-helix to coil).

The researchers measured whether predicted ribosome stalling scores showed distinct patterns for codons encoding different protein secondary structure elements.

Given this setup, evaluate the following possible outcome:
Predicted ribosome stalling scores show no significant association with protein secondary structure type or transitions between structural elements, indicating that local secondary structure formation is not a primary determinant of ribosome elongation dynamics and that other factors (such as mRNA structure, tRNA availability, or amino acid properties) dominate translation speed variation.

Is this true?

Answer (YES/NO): NO